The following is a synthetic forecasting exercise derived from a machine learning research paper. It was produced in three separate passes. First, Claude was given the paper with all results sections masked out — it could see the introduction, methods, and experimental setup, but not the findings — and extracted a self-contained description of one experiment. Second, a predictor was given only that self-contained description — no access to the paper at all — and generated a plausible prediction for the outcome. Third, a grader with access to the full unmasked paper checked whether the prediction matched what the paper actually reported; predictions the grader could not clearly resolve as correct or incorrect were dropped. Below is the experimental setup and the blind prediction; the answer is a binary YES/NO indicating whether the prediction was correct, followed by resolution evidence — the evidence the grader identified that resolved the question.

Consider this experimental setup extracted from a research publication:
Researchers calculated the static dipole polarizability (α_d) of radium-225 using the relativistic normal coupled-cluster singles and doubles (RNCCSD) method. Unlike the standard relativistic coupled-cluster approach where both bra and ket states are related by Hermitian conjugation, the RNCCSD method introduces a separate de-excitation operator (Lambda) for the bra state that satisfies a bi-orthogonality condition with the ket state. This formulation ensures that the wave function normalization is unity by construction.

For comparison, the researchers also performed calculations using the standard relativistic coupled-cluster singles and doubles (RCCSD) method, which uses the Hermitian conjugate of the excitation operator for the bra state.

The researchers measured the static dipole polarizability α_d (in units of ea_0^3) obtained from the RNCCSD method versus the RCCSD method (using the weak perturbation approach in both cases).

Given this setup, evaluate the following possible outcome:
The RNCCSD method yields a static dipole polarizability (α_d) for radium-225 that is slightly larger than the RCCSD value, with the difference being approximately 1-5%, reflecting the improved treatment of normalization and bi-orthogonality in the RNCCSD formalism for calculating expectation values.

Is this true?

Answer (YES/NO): NO